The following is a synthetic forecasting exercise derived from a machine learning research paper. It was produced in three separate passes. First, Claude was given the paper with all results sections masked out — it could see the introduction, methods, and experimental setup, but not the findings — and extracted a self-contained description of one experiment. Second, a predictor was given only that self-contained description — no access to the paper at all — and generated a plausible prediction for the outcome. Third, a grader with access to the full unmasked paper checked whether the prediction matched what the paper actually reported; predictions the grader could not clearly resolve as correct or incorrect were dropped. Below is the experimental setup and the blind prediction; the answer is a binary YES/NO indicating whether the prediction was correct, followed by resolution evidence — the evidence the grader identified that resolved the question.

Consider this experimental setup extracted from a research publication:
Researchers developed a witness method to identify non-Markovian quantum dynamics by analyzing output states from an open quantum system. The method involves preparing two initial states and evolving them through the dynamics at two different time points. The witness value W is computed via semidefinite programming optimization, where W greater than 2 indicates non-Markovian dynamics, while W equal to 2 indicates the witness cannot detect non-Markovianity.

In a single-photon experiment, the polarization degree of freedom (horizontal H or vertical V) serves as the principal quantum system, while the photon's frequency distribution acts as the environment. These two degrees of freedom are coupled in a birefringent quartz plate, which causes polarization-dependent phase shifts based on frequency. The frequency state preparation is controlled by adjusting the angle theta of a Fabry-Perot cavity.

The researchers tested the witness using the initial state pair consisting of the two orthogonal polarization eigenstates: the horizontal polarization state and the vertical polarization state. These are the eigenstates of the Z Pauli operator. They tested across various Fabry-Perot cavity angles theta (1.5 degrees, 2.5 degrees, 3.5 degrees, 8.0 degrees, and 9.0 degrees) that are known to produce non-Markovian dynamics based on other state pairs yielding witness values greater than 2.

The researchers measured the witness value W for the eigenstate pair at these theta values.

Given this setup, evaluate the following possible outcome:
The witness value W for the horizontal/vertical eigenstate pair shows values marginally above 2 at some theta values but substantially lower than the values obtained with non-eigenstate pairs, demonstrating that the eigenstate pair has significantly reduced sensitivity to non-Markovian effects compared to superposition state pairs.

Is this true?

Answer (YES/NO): NO